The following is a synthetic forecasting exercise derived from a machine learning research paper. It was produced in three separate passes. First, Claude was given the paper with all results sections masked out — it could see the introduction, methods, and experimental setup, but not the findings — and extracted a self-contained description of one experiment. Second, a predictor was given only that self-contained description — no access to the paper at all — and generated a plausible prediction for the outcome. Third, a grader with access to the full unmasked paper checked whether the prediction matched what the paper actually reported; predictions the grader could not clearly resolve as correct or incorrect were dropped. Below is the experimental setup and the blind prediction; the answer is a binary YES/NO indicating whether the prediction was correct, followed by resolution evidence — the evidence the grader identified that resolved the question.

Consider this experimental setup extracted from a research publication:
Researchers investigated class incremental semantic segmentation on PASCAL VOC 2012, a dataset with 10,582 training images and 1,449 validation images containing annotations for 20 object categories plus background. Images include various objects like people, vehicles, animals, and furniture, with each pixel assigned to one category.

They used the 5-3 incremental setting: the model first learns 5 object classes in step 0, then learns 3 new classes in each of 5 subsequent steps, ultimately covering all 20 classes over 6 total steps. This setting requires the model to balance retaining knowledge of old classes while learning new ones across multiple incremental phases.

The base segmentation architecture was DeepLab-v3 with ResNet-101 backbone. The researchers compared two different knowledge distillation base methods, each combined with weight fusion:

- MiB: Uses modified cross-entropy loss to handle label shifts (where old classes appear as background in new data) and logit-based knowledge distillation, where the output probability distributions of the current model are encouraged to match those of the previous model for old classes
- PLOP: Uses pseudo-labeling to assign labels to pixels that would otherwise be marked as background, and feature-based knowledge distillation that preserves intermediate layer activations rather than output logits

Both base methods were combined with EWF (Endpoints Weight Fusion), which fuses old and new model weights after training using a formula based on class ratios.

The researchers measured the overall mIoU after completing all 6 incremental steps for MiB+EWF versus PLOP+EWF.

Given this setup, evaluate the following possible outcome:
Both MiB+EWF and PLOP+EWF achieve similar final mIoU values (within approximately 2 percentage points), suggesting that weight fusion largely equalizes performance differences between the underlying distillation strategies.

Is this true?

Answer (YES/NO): NO